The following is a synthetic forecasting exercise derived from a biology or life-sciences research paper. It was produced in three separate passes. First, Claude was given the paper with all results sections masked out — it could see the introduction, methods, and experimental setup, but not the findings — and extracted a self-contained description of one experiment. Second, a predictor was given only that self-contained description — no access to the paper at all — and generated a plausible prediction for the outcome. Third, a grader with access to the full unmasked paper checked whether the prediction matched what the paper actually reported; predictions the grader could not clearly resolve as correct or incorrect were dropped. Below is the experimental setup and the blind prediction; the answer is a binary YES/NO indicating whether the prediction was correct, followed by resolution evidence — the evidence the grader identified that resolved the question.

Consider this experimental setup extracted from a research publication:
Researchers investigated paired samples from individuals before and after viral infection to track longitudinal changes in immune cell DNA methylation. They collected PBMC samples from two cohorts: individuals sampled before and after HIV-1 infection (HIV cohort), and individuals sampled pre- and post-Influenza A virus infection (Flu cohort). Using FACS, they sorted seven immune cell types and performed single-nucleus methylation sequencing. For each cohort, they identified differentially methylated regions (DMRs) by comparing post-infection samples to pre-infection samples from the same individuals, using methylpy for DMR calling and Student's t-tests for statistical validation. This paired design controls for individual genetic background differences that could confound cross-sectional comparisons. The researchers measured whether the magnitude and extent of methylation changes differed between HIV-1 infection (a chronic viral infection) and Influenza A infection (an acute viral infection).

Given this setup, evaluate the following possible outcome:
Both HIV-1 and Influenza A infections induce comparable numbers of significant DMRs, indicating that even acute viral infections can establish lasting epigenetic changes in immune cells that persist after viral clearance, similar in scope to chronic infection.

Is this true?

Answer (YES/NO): NO